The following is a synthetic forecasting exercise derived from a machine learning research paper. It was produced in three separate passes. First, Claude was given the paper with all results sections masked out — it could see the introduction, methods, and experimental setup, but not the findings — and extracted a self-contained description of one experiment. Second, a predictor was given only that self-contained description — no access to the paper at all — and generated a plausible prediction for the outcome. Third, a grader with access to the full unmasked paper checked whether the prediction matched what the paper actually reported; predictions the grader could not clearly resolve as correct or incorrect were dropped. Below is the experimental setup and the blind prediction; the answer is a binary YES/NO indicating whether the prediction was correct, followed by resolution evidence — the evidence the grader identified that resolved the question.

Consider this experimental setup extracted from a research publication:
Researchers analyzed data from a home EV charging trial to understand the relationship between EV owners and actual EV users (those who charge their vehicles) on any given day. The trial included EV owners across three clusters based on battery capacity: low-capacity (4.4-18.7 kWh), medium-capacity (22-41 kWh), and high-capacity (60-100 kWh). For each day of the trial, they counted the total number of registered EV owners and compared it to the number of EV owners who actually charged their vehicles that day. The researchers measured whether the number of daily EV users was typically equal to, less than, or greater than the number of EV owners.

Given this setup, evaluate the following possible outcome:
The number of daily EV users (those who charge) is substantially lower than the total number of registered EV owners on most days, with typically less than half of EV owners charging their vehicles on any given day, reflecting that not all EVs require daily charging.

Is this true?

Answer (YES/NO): NO